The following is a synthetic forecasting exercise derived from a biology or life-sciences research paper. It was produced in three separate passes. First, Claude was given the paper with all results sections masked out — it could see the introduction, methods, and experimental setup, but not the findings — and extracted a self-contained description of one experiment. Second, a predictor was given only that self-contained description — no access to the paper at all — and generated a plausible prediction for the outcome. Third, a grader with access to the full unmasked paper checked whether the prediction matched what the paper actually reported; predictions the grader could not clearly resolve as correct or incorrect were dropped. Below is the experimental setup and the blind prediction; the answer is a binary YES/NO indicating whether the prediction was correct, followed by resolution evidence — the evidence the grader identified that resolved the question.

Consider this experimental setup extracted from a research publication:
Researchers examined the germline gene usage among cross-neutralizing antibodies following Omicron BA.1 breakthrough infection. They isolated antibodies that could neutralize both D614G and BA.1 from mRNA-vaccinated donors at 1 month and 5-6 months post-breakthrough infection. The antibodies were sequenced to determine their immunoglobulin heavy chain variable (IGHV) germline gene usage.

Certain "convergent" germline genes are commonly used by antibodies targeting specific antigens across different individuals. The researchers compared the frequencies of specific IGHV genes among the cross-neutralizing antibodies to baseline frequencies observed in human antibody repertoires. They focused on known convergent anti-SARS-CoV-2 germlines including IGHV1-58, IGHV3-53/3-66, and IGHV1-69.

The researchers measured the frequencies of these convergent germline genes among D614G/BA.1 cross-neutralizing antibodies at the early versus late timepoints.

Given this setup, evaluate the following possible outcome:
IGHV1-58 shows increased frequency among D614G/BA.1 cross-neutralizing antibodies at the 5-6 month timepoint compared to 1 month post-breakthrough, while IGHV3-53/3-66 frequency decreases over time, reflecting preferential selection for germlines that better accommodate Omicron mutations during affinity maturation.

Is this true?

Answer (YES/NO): NO